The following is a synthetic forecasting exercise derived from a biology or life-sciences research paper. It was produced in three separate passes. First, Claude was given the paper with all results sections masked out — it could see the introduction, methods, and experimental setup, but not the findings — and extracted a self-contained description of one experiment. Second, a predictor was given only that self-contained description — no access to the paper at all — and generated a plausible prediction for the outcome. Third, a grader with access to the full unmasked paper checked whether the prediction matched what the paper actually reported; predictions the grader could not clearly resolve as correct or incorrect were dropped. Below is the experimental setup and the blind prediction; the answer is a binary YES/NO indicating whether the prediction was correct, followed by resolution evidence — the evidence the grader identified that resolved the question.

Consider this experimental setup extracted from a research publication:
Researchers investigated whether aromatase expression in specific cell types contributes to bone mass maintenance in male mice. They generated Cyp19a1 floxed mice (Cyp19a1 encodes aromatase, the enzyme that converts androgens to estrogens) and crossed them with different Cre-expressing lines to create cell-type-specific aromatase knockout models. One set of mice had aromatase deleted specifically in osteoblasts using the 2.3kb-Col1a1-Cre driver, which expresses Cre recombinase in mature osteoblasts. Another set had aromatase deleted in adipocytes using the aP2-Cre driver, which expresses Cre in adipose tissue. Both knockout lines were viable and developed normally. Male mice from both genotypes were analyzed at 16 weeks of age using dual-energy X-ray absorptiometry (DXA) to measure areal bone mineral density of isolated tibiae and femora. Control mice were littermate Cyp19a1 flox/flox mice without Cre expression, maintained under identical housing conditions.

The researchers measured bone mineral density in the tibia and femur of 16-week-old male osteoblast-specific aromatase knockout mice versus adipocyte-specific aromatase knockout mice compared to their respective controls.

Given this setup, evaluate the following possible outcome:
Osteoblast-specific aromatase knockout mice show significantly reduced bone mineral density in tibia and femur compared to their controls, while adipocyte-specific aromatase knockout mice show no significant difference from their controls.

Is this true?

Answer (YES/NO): NO